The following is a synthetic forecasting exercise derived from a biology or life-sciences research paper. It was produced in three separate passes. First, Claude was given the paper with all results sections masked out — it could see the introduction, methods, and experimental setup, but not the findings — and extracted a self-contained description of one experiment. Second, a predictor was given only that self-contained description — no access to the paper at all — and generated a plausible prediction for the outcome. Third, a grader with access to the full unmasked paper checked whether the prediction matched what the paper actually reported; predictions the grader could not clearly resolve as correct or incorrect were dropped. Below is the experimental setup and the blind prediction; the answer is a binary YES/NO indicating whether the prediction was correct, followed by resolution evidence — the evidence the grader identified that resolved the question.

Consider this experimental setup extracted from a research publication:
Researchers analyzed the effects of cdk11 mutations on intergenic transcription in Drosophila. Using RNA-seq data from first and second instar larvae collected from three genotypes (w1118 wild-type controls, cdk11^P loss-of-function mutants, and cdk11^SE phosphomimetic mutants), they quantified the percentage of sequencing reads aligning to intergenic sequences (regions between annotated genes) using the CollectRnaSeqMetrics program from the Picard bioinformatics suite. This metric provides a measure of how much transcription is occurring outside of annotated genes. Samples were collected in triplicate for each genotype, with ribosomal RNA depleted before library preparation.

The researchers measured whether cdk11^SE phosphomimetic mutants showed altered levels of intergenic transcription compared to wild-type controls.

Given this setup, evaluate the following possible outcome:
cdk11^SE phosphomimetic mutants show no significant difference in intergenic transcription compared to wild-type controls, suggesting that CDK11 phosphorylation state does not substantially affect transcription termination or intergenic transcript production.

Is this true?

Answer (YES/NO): NO